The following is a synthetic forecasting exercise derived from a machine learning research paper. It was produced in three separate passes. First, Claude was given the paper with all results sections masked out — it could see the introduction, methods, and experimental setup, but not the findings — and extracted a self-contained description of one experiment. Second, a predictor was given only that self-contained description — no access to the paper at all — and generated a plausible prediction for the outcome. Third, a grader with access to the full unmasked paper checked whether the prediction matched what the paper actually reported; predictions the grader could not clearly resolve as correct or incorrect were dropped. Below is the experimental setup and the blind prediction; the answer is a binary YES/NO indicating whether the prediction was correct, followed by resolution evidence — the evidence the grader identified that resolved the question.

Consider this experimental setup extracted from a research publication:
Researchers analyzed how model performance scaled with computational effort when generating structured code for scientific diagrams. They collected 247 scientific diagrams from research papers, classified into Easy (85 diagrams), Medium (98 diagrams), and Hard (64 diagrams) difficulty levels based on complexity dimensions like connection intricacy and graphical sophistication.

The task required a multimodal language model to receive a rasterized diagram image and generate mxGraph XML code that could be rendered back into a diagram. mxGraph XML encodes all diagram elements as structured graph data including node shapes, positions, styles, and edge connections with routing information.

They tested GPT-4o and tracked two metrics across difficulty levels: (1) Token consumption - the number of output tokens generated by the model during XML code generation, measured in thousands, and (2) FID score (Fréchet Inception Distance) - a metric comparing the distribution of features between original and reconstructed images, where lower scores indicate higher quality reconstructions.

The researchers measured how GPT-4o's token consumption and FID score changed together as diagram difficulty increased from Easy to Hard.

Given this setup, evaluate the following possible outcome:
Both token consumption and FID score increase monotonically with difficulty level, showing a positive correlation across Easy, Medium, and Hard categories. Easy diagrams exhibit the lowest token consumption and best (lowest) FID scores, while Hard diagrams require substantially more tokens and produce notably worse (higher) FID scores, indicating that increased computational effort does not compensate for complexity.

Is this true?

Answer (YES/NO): YES